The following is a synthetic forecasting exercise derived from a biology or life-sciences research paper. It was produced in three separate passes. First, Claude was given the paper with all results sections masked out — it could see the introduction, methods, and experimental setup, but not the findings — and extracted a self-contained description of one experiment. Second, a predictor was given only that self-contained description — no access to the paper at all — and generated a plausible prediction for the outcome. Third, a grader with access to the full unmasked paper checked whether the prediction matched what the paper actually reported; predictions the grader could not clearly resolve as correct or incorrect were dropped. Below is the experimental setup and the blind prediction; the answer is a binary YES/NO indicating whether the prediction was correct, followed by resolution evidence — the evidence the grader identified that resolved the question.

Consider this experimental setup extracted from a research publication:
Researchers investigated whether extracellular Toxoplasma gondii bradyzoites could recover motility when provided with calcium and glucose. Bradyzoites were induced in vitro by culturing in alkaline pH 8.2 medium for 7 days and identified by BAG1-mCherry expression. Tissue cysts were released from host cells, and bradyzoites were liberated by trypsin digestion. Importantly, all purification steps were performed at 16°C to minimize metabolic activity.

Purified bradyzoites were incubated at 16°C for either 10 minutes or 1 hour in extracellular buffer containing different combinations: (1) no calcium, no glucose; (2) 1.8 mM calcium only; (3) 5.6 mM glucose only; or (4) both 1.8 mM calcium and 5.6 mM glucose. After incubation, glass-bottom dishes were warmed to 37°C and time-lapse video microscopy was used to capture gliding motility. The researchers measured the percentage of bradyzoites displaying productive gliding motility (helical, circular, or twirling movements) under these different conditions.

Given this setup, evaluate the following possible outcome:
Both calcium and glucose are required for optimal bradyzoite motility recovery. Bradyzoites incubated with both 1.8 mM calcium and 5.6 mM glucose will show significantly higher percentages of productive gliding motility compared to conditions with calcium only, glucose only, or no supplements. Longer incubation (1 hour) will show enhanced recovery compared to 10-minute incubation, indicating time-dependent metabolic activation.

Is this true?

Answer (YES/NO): YES